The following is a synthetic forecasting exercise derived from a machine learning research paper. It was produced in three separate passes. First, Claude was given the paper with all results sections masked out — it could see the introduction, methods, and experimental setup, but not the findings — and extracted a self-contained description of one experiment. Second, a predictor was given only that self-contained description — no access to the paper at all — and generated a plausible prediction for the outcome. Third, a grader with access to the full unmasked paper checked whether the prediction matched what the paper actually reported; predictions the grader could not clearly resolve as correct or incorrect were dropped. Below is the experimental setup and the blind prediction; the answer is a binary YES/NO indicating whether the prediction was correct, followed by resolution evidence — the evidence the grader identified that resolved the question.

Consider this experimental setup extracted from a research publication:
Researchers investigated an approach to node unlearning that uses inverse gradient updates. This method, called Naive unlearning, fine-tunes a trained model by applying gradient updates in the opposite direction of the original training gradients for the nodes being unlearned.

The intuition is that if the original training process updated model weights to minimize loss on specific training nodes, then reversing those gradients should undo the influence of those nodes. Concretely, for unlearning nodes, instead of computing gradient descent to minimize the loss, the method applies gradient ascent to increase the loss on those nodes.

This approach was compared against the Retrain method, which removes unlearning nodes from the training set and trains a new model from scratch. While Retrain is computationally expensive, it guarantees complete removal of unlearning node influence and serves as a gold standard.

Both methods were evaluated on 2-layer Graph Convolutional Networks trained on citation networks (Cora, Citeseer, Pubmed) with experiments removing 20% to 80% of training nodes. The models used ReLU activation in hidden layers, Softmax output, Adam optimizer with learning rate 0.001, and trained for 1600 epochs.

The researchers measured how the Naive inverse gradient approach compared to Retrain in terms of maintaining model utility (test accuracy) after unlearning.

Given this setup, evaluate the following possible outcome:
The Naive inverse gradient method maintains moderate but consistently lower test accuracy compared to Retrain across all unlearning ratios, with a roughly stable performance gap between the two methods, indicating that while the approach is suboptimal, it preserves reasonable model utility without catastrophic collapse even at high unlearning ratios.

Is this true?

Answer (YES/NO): NO